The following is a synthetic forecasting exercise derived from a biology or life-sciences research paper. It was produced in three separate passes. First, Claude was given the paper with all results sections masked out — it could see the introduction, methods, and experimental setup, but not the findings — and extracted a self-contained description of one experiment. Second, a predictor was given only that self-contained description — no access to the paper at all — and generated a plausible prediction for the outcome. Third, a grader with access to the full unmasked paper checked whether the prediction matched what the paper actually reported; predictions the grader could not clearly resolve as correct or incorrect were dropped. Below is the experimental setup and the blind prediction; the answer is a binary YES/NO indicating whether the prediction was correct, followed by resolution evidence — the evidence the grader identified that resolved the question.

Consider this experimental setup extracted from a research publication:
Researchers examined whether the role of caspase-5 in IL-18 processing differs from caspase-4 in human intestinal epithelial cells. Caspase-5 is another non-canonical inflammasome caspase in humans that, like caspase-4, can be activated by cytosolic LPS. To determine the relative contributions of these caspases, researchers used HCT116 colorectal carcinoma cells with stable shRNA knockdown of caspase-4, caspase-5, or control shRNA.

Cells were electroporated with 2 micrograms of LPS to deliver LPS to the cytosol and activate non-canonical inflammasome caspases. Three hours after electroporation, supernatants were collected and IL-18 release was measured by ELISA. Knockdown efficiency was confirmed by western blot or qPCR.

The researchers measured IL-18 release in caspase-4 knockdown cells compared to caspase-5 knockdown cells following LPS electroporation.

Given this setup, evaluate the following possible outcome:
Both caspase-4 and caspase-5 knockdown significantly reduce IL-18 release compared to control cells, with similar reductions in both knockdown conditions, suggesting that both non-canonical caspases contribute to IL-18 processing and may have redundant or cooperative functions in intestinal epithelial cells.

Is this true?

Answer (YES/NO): NO